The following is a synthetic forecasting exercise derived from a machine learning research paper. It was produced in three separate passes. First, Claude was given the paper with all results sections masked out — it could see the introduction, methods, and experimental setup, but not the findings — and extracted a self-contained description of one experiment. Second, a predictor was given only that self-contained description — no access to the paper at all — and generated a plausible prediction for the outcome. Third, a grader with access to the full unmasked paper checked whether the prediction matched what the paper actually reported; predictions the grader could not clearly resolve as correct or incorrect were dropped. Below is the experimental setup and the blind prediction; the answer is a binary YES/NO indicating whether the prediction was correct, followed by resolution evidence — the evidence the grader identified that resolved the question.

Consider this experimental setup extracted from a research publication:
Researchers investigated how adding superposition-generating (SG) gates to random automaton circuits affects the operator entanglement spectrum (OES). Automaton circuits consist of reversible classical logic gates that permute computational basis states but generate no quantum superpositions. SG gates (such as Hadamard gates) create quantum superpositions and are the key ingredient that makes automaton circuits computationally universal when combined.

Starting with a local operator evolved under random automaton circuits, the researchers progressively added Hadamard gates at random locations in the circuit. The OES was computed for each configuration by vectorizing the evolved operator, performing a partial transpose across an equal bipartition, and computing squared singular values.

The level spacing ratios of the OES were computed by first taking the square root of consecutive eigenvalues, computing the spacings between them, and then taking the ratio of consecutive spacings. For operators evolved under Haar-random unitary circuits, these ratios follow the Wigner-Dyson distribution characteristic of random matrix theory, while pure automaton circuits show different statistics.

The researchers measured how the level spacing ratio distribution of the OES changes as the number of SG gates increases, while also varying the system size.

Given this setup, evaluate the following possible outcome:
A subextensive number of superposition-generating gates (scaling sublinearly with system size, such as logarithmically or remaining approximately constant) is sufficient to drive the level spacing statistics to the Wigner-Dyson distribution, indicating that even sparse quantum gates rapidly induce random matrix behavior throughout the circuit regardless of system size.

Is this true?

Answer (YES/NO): YES